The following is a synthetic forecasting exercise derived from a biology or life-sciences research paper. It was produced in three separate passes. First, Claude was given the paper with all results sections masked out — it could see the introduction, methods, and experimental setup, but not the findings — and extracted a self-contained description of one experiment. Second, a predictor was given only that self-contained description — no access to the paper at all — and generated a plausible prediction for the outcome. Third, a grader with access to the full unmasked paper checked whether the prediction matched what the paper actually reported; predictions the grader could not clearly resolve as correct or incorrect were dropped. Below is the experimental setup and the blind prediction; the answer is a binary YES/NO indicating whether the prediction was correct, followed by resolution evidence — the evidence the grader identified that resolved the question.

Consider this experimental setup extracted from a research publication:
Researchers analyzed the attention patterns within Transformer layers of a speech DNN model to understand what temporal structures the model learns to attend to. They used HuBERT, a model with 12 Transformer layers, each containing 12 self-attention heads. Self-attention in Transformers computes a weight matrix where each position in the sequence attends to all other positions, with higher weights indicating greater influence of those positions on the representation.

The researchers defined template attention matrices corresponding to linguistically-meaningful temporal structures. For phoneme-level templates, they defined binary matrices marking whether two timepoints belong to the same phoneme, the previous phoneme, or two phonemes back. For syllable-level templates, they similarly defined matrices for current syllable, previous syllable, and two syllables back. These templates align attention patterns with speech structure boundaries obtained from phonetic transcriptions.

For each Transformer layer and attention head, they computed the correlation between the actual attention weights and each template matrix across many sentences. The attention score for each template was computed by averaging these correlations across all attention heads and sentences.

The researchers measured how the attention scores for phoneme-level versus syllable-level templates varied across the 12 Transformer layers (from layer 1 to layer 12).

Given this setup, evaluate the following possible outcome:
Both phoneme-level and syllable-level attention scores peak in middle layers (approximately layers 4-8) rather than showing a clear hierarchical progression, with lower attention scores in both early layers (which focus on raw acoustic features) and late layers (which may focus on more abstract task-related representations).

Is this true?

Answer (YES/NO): NO